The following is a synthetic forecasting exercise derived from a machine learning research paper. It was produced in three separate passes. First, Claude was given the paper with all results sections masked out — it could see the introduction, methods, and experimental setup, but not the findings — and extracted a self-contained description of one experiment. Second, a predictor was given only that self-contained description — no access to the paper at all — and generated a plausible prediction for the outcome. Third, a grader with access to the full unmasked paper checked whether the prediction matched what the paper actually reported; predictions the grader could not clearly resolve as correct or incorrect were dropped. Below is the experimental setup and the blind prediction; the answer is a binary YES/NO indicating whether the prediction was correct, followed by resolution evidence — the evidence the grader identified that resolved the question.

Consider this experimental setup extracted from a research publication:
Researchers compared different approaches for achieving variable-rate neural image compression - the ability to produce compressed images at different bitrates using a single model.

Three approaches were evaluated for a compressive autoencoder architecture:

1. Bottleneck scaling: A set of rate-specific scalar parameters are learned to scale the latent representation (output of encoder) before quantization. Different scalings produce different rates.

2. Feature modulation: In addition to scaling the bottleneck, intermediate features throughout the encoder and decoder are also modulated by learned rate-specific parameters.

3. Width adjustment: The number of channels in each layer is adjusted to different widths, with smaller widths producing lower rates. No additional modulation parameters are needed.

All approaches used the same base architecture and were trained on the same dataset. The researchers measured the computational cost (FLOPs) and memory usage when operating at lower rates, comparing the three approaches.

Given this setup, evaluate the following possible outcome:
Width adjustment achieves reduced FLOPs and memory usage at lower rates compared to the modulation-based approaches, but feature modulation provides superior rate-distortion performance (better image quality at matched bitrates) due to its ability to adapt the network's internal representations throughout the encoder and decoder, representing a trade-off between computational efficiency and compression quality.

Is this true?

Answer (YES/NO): NO